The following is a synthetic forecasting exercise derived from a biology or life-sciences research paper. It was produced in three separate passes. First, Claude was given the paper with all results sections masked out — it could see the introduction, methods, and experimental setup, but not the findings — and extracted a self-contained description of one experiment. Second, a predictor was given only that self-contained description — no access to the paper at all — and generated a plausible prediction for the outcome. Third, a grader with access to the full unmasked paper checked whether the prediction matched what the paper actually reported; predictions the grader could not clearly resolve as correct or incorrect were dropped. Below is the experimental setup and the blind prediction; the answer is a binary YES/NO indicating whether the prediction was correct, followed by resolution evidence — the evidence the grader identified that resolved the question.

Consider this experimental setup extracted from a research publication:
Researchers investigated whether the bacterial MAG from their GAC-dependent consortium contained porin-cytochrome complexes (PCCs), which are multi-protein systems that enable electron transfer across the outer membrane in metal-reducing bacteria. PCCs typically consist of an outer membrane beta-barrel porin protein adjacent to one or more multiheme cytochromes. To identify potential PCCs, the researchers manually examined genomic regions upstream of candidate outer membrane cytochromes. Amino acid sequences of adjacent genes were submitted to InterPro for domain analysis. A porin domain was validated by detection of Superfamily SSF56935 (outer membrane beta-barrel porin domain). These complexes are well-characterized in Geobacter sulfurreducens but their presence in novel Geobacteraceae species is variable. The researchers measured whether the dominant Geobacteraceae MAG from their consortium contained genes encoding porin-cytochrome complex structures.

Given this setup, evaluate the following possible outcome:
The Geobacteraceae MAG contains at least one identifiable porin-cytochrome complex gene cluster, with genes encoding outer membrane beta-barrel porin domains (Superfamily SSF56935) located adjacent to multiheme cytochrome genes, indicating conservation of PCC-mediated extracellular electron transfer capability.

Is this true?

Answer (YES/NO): NO